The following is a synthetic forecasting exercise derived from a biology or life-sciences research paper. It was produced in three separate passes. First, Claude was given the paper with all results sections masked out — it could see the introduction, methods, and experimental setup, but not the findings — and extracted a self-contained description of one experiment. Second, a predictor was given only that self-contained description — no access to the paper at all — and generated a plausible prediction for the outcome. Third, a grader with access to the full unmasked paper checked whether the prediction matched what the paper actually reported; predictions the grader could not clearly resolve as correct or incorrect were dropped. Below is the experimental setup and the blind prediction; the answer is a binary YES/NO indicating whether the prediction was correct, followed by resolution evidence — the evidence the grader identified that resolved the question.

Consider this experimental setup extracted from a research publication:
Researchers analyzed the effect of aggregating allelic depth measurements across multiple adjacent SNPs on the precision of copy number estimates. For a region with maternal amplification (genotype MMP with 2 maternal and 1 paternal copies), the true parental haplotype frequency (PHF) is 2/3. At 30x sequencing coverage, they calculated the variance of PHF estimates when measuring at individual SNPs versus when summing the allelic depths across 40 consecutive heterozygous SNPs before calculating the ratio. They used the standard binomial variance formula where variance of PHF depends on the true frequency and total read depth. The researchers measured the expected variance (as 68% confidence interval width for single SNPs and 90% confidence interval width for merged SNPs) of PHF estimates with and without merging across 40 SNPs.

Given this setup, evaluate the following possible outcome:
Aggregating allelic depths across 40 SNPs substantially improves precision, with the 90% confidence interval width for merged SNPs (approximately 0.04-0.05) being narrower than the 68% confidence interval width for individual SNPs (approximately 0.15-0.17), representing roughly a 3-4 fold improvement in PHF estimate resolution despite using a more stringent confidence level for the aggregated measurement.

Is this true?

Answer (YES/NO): YES